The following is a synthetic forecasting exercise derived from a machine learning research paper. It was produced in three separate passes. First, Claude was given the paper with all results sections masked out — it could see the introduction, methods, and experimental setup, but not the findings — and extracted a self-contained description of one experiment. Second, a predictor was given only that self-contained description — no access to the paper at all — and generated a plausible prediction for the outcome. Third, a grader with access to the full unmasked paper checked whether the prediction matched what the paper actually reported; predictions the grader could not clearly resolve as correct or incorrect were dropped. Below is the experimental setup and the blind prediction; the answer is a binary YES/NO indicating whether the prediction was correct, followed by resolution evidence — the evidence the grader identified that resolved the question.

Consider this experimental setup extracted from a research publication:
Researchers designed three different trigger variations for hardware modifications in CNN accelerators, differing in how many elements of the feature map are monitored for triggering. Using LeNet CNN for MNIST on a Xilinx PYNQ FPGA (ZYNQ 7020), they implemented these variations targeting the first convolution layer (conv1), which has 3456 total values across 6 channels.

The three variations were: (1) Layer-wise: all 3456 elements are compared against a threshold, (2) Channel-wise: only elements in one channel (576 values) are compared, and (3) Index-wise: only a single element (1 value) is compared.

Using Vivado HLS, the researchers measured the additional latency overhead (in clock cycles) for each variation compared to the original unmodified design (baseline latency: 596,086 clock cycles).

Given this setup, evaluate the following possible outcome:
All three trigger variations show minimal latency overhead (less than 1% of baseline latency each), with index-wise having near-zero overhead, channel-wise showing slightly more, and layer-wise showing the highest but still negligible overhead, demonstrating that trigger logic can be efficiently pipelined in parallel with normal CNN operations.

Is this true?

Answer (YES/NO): NO